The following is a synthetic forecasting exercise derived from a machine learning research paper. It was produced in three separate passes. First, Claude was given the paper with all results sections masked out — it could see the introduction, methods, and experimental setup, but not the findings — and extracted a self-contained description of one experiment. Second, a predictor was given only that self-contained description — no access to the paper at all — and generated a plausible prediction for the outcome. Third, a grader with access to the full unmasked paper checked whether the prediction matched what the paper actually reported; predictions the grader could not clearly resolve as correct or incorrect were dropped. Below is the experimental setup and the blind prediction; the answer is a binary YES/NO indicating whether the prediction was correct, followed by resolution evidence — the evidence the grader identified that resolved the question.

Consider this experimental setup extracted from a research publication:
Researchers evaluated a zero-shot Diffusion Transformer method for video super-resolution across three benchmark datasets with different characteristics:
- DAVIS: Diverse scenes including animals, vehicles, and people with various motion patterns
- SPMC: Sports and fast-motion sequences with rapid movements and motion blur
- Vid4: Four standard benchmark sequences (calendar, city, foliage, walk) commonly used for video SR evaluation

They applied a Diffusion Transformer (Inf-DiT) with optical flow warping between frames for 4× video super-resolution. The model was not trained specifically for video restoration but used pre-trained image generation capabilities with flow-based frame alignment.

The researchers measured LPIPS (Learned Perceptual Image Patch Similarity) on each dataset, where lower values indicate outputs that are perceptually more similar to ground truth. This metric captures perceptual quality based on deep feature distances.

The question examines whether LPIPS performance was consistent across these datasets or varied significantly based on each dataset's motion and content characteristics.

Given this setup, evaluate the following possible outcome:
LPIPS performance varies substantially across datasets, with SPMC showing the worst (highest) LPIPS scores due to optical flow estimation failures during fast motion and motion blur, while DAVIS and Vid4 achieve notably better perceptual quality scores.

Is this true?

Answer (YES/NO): NO